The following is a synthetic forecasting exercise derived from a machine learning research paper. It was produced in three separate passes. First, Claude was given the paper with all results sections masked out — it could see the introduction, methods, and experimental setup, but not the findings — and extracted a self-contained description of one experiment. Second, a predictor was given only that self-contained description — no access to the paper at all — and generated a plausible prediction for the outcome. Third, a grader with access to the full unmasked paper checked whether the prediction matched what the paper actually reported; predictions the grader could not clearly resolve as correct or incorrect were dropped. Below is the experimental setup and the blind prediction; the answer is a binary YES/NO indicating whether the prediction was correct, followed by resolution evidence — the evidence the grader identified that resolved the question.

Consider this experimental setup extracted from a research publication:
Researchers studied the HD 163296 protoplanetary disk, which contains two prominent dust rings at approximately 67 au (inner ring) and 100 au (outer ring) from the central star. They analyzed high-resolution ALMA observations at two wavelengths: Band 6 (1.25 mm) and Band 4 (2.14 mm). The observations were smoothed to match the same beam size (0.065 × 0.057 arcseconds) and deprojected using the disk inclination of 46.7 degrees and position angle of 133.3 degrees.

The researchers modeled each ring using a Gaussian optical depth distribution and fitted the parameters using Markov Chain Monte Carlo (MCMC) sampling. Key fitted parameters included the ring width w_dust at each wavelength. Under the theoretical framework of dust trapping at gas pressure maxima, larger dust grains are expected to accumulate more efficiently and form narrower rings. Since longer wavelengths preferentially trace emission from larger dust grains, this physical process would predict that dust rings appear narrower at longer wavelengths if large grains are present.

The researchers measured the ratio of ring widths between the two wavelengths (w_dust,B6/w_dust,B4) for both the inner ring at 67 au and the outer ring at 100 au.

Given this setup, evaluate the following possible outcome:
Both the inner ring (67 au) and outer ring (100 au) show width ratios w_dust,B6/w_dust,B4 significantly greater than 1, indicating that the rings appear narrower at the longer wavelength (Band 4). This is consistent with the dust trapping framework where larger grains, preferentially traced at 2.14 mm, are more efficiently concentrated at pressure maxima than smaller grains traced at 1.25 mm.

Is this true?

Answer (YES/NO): NO